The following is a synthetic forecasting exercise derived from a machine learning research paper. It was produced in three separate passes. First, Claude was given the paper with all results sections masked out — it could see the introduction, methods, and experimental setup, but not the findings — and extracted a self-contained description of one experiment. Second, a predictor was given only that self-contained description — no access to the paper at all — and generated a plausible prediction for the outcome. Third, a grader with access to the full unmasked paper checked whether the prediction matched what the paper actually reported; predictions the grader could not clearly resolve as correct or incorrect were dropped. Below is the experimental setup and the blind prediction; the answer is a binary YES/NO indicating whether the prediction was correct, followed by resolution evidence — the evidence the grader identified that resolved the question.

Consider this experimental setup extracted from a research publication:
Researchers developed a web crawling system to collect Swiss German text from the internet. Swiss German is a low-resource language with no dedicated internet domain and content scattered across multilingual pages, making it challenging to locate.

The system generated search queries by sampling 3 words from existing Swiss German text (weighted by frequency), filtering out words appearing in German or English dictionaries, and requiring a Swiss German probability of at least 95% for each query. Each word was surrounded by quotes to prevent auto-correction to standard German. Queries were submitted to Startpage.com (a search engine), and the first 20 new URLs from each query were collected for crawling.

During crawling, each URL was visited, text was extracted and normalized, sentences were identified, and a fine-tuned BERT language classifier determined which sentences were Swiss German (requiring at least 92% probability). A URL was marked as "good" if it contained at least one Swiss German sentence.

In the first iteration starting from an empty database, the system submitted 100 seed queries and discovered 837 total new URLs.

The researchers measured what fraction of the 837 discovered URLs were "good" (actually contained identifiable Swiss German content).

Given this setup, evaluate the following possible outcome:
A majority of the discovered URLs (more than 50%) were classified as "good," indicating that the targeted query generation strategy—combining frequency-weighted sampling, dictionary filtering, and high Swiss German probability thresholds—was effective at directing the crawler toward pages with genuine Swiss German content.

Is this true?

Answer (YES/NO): YES